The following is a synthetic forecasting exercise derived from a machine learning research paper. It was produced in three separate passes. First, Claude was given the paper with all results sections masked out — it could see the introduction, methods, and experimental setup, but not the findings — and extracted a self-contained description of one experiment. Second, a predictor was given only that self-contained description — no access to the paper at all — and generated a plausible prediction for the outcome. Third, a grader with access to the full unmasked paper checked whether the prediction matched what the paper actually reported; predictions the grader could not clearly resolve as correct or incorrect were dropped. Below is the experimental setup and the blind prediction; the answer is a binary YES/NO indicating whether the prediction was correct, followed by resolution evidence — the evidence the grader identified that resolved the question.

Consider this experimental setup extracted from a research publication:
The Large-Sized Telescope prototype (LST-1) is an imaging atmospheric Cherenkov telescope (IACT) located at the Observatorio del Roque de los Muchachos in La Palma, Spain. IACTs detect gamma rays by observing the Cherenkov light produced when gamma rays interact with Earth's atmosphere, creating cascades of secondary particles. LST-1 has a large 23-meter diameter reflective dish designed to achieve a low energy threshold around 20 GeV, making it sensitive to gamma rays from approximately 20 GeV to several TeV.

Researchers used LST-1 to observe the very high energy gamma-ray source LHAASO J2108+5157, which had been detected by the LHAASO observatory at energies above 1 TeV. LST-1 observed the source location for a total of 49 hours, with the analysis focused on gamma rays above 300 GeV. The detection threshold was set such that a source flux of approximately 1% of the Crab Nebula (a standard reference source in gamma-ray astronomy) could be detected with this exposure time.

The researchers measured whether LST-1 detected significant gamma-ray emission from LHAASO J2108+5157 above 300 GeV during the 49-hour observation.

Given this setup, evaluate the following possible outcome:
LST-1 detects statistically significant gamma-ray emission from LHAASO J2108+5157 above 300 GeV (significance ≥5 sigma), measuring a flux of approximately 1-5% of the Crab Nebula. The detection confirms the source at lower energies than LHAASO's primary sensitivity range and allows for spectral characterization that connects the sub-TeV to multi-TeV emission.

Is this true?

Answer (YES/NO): NO